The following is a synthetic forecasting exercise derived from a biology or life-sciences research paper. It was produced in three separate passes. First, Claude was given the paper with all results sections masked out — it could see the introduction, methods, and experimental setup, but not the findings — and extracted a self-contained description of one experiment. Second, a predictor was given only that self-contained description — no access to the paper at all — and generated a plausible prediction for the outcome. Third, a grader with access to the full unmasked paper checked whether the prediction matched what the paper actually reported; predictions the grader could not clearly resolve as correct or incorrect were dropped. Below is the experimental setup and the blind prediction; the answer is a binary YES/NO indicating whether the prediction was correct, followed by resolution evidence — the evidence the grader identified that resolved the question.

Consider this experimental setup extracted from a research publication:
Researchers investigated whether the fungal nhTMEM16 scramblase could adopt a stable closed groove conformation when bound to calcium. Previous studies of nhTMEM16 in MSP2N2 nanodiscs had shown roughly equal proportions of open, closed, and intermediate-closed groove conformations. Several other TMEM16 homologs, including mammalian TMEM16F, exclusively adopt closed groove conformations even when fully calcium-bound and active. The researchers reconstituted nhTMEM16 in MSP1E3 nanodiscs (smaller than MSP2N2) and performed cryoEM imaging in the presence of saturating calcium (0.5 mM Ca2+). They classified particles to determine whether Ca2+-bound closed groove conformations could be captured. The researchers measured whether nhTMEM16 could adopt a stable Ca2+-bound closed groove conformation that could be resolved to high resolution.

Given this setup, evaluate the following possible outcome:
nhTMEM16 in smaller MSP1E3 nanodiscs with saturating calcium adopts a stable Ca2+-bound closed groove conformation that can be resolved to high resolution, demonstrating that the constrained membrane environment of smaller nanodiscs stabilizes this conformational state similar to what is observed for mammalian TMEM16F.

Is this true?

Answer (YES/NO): YES